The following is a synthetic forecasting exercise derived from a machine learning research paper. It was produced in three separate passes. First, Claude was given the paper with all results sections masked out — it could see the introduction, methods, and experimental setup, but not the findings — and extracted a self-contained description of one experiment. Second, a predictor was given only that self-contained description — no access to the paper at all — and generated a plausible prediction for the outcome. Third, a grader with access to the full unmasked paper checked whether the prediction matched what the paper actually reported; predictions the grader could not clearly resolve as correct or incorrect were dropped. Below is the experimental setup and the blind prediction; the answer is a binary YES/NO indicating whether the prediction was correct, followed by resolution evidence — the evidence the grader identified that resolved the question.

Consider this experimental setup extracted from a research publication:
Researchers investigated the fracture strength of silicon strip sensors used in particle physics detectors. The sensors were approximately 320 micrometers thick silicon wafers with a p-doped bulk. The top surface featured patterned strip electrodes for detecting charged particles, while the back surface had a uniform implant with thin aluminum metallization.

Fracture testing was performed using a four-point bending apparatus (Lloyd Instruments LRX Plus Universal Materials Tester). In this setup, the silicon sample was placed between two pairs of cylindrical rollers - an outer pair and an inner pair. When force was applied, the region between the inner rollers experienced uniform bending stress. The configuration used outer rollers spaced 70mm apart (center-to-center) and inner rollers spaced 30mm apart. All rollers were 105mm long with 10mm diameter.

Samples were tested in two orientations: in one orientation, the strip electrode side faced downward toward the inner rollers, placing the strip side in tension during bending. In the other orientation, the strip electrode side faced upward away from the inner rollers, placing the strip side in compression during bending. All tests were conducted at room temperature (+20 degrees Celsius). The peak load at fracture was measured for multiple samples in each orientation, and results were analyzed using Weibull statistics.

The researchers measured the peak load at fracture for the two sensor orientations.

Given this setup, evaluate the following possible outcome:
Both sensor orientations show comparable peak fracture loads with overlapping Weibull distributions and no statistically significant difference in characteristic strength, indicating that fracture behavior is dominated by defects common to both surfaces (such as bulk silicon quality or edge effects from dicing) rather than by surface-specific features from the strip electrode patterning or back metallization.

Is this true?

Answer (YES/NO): NO